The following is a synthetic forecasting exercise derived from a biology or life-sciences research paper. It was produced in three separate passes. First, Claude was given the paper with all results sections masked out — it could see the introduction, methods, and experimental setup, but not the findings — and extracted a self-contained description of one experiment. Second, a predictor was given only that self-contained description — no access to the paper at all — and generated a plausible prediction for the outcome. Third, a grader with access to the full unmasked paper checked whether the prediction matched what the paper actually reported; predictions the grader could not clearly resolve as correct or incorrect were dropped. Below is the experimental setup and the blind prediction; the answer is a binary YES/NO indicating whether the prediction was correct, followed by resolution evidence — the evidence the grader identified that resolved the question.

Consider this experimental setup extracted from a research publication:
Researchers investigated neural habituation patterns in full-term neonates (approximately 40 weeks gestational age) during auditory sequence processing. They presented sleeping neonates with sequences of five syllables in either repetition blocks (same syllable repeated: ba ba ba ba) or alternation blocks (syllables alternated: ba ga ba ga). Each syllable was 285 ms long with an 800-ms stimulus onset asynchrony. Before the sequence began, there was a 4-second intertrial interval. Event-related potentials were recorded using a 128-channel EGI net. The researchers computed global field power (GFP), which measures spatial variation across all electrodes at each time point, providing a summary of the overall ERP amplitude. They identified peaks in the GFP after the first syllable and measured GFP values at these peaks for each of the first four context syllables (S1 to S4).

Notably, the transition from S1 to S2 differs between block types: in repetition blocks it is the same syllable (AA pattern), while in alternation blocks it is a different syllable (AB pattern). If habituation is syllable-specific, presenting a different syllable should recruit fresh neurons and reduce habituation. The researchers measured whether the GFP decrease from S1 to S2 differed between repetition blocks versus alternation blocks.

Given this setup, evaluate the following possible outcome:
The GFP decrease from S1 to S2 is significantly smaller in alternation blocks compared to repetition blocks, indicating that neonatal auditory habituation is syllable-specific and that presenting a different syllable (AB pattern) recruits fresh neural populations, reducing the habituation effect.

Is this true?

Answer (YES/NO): NO